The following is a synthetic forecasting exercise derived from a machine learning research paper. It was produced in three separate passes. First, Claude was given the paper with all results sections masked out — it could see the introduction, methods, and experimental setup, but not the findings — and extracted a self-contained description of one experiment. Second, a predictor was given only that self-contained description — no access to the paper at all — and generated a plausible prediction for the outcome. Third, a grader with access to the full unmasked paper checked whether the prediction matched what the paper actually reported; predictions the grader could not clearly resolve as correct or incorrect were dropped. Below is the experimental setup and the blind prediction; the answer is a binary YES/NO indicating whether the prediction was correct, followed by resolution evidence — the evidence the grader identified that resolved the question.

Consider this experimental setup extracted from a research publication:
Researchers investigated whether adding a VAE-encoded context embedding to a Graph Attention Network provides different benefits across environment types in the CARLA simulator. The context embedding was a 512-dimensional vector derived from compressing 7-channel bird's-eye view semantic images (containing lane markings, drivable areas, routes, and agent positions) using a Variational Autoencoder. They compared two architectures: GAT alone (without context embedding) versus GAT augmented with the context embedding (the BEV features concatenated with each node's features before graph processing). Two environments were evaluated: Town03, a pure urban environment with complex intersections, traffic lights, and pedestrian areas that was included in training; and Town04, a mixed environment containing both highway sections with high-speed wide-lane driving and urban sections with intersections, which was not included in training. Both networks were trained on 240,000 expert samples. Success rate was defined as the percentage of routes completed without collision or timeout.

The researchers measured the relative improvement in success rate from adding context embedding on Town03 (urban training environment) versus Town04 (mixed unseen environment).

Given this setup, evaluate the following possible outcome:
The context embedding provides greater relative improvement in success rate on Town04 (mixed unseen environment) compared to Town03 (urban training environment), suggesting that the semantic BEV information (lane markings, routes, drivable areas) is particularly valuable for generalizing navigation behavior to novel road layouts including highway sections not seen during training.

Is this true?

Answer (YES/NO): NO